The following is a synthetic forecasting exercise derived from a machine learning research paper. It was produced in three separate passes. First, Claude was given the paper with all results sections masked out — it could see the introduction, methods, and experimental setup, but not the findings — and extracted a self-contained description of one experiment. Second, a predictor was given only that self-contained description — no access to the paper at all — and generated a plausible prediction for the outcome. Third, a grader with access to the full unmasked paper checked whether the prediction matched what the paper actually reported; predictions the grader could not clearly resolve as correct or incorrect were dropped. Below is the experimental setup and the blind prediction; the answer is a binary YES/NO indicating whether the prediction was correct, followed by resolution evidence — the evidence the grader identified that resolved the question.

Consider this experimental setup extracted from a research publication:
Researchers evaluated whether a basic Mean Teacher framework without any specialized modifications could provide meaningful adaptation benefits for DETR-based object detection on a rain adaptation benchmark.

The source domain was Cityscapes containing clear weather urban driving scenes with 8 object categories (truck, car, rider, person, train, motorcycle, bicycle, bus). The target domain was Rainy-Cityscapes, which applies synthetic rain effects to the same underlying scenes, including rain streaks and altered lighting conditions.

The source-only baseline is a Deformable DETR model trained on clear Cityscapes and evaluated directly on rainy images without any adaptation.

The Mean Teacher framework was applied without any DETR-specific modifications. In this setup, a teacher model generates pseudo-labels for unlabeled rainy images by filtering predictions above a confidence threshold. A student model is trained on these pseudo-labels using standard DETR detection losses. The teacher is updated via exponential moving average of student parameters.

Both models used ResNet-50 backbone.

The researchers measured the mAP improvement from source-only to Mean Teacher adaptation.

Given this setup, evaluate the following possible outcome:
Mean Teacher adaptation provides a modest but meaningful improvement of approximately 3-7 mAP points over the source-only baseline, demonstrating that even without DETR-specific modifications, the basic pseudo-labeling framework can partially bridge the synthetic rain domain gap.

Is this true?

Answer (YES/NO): NO